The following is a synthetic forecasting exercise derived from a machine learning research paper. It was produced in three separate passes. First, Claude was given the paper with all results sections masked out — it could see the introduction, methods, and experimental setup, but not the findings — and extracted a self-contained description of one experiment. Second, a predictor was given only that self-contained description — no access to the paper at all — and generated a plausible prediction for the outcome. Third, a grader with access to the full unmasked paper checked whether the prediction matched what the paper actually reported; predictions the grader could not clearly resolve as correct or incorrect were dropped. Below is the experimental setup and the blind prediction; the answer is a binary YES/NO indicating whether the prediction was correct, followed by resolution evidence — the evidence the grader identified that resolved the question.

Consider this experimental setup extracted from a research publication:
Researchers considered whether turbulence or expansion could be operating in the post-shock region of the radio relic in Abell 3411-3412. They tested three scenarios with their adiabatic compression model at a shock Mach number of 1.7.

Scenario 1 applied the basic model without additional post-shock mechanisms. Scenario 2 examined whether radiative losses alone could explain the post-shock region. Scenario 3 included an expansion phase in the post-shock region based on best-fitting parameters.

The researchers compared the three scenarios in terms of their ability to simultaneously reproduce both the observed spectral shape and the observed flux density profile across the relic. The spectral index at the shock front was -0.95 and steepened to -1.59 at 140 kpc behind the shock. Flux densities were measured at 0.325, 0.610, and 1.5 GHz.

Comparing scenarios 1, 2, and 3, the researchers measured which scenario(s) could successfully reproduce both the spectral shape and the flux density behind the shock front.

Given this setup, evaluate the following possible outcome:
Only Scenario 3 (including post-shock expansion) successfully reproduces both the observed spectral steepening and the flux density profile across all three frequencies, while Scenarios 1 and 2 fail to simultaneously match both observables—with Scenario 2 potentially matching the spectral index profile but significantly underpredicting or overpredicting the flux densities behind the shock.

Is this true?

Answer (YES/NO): NO